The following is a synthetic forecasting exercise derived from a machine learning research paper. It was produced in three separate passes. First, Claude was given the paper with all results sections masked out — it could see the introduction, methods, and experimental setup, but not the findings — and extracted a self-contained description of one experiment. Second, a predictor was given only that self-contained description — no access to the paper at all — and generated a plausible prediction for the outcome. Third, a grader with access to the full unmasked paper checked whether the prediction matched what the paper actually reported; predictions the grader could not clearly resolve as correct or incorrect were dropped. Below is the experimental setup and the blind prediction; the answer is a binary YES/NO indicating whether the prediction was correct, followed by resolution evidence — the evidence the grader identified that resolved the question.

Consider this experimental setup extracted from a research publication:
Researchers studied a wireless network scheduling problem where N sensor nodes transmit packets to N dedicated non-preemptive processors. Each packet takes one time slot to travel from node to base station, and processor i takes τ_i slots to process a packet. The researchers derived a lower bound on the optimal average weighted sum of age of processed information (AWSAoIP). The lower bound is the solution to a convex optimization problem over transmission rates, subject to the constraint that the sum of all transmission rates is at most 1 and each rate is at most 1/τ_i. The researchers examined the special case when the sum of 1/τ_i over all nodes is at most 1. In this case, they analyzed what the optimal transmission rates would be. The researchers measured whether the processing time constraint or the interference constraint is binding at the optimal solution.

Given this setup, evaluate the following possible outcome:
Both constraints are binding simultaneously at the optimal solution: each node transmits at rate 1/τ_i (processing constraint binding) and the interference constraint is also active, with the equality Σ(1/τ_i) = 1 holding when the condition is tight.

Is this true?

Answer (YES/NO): NO